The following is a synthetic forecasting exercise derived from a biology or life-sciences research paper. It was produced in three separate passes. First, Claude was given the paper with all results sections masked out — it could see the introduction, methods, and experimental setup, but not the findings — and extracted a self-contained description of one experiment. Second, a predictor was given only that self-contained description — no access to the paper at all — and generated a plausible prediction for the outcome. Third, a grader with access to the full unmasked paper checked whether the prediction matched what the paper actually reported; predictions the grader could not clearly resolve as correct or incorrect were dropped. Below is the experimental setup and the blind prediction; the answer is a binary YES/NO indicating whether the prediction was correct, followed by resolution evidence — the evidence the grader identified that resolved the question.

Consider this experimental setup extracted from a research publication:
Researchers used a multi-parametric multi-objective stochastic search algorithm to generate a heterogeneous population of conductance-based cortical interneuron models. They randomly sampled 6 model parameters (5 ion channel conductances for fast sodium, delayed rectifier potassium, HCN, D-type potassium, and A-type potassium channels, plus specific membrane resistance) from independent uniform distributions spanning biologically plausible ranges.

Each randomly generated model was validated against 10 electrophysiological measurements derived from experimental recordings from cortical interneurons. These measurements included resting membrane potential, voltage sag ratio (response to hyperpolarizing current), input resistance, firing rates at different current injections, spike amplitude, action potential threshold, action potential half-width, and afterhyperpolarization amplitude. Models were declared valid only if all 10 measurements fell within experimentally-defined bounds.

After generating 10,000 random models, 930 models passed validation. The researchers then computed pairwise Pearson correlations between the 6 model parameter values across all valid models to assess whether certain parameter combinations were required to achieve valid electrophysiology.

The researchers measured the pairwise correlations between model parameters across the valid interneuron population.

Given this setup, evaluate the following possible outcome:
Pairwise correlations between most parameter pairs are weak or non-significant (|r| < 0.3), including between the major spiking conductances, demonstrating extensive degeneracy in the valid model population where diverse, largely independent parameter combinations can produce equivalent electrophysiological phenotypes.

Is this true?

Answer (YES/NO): NO